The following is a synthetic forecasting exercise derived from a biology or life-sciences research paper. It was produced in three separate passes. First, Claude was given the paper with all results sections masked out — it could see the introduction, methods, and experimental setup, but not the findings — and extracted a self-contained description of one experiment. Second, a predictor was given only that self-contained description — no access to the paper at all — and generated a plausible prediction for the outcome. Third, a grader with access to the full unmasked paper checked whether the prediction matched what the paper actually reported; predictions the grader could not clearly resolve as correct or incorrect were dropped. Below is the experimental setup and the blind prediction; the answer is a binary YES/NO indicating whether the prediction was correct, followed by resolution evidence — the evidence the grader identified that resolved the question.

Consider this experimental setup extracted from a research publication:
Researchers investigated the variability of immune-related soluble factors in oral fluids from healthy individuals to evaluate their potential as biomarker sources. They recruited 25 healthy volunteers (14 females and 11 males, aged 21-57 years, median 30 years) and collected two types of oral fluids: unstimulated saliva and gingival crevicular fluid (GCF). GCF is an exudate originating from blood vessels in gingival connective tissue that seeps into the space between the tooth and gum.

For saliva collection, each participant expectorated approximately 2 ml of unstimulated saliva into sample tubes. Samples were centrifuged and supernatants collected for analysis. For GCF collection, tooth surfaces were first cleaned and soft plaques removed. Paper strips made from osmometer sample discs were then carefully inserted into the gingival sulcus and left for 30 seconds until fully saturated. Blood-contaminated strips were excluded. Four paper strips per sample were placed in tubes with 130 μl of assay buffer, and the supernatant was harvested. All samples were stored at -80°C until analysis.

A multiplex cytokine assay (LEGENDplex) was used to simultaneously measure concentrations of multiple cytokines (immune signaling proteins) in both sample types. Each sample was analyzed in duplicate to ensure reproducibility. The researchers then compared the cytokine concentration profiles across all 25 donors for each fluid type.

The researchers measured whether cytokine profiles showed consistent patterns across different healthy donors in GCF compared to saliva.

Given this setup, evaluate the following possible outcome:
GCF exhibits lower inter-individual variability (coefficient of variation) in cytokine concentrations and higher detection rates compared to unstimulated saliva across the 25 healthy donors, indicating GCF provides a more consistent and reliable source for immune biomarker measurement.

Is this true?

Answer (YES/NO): YES